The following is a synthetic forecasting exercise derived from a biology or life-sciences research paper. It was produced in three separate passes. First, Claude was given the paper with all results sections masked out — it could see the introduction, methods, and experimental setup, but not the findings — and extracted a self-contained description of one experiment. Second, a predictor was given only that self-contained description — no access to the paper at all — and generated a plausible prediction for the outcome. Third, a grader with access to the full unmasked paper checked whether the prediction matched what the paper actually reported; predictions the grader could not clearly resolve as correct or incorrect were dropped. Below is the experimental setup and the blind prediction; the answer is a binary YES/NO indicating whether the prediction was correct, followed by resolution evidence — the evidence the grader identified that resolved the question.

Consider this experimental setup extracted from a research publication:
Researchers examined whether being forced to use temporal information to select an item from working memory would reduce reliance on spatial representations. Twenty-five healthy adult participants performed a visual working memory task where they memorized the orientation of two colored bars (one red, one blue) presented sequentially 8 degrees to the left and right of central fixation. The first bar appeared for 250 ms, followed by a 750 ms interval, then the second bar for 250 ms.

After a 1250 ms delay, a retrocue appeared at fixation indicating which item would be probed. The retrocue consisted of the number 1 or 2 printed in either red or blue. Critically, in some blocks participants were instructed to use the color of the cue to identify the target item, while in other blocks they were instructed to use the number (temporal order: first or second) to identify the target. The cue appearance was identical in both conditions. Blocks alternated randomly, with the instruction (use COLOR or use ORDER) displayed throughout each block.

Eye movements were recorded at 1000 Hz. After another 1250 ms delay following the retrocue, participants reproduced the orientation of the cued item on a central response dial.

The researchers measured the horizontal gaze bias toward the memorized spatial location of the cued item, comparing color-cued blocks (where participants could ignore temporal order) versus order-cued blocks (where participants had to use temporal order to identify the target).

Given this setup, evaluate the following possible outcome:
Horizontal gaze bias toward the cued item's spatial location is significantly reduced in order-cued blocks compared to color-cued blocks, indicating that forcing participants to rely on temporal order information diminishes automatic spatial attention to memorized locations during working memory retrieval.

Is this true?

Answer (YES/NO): NO